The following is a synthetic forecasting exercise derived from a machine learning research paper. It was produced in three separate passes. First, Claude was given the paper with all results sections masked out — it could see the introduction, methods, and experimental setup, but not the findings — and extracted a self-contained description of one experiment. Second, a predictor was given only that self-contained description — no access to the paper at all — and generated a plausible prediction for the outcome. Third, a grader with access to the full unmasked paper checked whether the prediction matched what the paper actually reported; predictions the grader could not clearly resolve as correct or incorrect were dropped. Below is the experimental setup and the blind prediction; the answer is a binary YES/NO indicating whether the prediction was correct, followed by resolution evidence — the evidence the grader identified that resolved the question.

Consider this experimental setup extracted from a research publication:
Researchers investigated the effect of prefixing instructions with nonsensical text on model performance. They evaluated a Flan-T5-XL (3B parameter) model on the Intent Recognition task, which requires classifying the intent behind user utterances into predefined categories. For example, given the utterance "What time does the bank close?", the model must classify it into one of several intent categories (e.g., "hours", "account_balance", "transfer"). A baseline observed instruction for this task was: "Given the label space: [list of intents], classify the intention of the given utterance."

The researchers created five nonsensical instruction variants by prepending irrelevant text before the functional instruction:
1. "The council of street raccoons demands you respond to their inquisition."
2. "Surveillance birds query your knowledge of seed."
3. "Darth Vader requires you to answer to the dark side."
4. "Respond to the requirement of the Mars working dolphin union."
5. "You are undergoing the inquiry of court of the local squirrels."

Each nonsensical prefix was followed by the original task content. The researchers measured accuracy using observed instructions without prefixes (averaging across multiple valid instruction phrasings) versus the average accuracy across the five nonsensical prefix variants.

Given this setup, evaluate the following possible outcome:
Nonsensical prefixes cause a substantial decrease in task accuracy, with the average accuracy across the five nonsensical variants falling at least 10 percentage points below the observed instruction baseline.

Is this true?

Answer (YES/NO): YES